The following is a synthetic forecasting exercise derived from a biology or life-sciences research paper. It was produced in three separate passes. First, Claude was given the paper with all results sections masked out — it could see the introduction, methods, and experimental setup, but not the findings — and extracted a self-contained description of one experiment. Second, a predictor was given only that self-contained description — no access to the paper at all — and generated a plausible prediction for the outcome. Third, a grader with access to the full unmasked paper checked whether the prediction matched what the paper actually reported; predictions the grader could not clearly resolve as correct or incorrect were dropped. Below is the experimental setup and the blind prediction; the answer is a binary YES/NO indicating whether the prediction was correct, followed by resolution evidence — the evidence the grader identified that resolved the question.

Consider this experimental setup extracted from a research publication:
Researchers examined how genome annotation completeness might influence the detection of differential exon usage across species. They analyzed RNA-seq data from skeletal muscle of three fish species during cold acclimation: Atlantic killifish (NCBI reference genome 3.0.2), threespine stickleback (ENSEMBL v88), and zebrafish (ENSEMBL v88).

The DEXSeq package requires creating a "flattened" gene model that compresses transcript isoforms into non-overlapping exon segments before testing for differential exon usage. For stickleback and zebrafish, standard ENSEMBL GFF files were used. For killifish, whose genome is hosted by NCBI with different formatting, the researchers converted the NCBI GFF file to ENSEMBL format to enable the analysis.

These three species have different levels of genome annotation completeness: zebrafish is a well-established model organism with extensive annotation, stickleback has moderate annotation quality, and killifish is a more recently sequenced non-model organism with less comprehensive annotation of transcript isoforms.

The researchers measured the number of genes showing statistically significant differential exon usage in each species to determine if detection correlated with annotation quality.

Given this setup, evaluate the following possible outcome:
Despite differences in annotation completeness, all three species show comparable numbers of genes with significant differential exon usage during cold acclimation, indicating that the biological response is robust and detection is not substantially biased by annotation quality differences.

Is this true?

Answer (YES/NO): NO